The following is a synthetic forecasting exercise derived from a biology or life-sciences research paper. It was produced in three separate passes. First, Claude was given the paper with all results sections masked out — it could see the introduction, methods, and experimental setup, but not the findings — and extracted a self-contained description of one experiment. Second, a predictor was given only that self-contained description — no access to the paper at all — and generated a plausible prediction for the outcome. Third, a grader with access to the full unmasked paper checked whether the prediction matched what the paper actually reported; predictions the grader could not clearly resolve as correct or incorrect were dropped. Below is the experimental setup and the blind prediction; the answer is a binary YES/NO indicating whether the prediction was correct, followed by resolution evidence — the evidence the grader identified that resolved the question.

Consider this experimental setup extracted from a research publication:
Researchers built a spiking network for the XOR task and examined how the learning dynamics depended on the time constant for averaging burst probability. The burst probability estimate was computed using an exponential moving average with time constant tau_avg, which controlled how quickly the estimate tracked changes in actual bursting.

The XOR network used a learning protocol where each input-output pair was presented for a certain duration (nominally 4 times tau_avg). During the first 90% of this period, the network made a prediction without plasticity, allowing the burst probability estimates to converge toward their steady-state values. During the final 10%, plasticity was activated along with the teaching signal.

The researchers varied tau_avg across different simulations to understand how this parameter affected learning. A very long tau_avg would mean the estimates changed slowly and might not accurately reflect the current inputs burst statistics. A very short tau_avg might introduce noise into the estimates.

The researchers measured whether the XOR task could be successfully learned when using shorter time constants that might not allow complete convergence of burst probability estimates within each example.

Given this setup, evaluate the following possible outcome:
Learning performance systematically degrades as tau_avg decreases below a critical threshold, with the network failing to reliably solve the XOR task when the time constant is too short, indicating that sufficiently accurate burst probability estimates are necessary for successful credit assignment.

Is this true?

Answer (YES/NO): NO